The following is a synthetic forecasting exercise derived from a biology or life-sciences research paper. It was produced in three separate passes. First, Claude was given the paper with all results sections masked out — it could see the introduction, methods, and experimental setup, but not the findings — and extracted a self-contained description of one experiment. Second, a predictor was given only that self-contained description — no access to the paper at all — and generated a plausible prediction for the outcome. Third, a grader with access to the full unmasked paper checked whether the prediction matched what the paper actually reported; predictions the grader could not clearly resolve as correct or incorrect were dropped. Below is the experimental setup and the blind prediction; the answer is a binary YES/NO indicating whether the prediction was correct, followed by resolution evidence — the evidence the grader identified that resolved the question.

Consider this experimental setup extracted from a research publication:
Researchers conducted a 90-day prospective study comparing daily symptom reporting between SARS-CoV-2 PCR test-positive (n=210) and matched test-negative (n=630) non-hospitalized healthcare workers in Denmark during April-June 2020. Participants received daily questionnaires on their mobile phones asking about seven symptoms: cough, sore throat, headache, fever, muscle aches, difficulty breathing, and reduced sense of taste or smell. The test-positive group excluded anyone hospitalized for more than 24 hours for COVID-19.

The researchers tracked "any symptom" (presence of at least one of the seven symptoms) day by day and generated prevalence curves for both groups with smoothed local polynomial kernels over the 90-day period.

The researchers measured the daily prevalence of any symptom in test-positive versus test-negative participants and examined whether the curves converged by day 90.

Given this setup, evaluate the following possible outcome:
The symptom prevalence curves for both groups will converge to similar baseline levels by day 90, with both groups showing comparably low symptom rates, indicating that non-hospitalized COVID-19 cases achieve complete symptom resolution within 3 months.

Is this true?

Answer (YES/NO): NO